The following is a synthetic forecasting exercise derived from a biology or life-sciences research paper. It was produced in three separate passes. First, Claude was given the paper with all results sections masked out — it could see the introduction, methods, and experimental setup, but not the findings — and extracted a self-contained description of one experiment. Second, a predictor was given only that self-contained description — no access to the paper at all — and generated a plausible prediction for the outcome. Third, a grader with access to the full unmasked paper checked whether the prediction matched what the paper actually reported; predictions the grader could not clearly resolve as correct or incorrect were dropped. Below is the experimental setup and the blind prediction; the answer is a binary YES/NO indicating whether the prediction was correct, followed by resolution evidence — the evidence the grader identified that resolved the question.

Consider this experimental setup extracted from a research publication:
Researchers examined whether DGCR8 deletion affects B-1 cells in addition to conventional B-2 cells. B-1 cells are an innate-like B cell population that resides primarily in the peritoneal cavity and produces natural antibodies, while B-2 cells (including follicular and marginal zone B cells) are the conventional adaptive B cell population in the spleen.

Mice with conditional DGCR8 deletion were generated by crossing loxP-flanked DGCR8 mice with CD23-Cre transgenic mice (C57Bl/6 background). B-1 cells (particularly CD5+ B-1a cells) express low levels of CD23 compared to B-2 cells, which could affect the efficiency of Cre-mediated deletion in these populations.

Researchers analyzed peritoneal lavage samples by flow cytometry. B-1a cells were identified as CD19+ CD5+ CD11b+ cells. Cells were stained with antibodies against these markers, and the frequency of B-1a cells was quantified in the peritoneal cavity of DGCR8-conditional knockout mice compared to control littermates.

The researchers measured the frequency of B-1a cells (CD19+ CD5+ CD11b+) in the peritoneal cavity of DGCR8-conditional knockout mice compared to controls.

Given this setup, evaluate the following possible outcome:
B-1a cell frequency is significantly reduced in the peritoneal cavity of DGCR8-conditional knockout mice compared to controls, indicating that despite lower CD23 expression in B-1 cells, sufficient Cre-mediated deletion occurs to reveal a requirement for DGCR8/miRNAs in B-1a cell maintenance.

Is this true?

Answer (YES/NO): NO